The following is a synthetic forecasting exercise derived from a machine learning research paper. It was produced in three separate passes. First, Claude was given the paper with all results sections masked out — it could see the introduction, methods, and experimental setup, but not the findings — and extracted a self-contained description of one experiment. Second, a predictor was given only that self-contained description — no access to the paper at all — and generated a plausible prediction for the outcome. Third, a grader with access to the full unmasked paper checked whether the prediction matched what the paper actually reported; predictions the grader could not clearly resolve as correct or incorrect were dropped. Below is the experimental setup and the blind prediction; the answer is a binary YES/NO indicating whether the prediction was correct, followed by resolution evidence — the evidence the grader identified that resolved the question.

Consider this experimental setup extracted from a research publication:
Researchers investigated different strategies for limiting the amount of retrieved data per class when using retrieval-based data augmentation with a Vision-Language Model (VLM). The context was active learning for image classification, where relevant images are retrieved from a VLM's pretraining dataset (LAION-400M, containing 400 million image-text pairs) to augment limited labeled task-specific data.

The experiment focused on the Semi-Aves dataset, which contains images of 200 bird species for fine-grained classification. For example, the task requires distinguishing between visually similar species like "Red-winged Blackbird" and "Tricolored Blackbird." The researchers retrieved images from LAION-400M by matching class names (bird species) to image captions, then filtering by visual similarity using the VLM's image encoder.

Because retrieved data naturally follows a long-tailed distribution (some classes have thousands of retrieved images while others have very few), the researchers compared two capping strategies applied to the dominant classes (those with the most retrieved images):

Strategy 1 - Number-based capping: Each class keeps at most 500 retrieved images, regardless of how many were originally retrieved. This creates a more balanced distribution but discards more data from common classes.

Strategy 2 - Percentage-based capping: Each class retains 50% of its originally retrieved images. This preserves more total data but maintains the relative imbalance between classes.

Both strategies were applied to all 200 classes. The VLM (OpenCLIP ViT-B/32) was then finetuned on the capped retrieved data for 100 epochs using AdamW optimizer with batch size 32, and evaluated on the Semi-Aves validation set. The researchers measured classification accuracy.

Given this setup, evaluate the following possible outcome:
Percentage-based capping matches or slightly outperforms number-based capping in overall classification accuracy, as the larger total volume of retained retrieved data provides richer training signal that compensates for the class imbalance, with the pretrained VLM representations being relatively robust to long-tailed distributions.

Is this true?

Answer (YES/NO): NO